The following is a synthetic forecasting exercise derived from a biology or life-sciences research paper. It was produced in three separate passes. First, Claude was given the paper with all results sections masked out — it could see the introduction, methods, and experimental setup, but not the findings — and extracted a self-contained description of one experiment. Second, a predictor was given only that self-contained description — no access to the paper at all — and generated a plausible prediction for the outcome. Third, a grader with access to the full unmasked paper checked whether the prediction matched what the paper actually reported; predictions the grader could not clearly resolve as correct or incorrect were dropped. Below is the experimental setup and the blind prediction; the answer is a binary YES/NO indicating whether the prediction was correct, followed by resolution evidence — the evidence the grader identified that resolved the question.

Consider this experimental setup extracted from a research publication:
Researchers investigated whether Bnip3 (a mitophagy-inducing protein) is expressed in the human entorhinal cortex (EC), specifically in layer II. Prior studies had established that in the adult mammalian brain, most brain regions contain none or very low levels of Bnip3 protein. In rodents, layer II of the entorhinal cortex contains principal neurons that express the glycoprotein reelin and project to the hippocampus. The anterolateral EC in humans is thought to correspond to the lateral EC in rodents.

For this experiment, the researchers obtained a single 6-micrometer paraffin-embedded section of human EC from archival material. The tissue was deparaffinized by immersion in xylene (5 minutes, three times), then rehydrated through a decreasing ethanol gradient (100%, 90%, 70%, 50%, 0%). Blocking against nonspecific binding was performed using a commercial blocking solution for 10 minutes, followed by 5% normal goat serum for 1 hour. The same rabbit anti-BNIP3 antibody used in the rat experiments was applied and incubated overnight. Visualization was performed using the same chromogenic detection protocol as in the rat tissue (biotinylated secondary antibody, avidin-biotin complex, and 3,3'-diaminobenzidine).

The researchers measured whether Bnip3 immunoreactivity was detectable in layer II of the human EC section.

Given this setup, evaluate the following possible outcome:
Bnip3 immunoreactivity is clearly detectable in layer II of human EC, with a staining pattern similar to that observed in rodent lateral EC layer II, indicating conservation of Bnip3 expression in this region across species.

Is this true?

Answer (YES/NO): NO